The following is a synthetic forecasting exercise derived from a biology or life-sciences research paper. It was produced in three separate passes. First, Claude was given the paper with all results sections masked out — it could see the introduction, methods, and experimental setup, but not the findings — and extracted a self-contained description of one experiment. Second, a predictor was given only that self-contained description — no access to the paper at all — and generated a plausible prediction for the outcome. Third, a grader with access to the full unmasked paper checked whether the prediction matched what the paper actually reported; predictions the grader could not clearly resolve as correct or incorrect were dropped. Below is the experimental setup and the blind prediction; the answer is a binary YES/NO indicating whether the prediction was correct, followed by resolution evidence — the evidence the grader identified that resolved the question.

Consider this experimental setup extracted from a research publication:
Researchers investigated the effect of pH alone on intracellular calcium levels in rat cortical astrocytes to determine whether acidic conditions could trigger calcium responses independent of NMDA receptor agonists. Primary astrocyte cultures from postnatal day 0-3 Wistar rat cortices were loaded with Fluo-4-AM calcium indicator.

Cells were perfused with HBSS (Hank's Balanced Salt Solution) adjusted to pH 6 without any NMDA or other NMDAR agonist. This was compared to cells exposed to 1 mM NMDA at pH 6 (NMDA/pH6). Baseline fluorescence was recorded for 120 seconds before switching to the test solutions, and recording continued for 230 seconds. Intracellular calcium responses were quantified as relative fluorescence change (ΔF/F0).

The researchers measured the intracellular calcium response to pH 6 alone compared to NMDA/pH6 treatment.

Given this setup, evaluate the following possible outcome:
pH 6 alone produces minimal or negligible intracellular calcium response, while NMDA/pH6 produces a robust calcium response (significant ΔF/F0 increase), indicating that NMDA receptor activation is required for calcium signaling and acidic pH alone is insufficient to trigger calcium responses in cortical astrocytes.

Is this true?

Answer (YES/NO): NO